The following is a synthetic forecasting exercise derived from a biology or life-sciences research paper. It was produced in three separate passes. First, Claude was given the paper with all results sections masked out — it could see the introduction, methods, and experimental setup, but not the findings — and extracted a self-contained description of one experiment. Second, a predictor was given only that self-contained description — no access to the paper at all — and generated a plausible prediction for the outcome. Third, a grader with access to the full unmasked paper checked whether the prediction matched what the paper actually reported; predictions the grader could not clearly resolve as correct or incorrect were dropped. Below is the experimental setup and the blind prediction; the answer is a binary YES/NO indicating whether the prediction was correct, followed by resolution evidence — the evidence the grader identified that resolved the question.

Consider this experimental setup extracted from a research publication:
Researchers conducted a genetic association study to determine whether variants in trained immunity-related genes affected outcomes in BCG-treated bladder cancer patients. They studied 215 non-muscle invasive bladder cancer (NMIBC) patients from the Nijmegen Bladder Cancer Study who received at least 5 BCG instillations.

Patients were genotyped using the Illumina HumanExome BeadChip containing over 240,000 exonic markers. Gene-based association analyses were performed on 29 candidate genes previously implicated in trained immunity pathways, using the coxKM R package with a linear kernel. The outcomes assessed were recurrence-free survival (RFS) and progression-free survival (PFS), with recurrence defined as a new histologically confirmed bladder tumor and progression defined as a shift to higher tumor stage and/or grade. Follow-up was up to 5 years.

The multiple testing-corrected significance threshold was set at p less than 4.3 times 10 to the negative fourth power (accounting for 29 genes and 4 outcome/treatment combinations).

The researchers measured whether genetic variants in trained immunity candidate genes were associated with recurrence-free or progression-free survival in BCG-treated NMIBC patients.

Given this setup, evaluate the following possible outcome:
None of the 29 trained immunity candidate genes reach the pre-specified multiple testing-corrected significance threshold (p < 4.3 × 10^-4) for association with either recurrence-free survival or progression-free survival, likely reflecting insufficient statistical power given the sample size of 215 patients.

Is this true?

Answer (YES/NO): YES